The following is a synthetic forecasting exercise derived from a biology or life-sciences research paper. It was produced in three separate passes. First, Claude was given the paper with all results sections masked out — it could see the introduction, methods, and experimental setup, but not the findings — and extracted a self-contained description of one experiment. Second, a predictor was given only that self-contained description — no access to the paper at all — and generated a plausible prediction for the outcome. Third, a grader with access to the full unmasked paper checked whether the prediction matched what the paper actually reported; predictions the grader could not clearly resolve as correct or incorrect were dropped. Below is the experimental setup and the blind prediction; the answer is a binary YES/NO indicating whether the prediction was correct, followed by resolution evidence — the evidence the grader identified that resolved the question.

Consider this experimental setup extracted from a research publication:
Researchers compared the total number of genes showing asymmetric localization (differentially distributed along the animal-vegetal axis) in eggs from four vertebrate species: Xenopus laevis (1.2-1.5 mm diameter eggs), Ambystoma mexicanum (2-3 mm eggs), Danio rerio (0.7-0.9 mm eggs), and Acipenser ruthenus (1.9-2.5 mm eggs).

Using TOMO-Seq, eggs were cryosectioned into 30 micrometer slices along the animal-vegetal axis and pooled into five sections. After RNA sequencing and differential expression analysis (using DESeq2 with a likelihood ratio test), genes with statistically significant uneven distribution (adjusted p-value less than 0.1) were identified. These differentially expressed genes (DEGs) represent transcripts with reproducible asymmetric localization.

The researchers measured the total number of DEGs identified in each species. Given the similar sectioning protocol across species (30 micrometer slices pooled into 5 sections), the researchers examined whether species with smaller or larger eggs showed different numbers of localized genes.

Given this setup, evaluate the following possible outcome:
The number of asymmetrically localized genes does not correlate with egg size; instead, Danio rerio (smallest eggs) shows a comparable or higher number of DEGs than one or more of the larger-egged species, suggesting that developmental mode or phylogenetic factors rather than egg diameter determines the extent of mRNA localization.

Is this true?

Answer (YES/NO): NO